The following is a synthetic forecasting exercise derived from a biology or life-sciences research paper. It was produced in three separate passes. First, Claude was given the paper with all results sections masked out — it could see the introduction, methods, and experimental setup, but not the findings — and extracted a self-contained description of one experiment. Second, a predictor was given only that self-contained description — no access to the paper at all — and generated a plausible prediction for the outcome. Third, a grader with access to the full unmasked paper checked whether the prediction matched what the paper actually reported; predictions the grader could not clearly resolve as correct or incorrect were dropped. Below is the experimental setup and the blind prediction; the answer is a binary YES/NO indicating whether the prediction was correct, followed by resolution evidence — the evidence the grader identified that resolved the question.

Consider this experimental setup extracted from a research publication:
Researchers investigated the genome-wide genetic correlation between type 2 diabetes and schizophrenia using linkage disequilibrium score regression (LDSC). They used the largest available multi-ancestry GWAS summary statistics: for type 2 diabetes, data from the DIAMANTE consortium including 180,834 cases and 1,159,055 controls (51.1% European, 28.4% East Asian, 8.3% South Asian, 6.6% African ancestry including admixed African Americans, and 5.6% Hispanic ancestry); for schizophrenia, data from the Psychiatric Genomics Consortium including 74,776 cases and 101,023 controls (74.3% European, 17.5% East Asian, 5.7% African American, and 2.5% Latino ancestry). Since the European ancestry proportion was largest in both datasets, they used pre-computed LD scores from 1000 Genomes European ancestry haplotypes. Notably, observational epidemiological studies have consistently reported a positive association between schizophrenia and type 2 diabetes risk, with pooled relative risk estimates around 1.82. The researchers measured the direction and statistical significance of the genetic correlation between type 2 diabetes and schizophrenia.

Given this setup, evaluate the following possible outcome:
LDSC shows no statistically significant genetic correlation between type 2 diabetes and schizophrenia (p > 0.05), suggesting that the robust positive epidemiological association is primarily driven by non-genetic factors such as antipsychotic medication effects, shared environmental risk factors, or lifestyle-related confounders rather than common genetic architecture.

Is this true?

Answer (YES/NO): NO